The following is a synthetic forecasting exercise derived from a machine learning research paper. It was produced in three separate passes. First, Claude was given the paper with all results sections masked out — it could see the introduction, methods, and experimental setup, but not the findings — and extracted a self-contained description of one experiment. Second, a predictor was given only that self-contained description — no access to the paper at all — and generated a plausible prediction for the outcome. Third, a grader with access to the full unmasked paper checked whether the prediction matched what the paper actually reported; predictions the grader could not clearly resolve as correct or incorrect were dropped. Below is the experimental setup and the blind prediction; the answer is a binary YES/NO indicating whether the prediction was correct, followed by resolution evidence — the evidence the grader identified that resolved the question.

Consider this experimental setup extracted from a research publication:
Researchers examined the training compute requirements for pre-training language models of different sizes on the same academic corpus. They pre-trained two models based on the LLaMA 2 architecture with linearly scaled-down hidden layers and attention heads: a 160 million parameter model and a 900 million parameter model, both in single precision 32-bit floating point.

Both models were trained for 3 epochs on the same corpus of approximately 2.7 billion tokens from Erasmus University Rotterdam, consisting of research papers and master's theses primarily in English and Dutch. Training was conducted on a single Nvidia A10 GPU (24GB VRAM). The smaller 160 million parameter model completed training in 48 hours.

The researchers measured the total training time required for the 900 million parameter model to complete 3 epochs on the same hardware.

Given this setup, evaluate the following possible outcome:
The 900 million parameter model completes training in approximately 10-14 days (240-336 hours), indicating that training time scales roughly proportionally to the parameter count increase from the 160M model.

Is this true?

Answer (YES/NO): NO